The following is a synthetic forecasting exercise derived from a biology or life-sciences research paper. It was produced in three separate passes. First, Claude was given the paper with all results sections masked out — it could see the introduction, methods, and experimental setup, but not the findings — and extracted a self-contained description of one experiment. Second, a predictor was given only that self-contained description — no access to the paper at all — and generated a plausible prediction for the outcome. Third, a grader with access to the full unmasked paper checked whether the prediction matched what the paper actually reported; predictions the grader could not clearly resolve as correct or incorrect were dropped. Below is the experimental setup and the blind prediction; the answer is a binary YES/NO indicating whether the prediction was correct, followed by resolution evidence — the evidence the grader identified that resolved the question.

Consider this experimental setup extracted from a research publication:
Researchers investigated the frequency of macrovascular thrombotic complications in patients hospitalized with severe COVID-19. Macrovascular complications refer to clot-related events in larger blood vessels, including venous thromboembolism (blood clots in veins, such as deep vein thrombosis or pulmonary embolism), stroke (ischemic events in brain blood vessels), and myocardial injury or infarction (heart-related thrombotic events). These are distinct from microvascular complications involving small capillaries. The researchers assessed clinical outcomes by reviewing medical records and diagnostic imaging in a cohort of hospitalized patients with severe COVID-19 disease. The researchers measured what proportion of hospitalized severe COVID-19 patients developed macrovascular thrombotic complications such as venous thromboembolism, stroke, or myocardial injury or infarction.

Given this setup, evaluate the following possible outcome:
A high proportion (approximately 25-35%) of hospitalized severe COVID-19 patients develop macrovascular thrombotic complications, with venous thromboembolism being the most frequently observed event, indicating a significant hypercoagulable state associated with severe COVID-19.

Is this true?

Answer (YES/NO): NO